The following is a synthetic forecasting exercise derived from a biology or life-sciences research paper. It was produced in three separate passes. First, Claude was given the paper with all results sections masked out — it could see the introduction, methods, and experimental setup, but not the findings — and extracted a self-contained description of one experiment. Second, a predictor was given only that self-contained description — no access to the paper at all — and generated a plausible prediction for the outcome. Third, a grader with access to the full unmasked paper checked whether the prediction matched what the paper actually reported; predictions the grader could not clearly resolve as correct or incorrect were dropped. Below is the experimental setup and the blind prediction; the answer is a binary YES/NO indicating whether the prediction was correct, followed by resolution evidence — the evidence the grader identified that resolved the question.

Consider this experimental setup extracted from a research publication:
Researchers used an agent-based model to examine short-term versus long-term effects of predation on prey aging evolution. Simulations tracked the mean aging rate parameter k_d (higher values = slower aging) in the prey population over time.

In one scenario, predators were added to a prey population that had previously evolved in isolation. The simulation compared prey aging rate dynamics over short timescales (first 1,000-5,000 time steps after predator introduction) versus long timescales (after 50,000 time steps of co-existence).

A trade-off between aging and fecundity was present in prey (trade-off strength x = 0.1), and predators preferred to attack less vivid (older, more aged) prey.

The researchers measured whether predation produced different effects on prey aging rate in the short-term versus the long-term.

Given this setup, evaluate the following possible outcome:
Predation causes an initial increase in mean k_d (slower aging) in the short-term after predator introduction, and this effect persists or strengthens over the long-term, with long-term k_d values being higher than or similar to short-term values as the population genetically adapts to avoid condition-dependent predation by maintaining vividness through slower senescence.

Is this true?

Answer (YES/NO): NO